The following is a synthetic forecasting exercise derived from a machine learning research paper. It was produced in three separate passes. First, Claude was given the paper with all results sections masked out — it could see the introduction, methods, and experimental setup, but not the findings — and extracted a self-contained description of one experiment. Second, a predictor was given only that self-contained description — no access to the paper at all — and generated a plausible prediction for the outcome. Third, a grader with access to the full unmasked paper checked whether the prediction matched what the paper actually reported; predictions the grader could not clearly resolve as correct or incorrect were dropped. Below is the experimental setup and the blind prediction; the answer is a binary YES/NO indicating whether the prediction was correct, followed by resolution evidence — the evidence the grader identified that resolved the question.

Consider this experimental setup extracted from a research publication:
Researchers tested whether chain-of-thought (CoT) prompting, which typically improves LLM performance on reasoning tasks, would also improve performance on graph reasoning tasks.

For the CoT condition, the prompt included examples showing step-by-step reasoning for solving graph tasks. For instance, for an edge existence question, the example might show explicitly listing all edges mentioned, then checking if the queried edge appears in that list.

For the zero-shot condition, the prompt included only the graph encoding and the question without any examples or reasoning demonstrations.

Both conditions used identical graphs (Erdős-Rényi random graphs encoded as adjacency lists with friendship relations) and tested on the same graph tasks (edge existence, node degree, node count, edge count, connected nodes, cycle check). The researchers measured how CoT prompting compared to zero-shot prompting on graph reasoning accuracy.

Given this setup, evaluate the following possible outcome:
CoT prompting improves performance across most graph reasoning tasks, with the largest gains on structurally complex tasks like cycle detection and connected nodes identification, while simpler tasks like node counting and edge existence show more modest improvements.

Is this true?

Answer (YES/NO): NO